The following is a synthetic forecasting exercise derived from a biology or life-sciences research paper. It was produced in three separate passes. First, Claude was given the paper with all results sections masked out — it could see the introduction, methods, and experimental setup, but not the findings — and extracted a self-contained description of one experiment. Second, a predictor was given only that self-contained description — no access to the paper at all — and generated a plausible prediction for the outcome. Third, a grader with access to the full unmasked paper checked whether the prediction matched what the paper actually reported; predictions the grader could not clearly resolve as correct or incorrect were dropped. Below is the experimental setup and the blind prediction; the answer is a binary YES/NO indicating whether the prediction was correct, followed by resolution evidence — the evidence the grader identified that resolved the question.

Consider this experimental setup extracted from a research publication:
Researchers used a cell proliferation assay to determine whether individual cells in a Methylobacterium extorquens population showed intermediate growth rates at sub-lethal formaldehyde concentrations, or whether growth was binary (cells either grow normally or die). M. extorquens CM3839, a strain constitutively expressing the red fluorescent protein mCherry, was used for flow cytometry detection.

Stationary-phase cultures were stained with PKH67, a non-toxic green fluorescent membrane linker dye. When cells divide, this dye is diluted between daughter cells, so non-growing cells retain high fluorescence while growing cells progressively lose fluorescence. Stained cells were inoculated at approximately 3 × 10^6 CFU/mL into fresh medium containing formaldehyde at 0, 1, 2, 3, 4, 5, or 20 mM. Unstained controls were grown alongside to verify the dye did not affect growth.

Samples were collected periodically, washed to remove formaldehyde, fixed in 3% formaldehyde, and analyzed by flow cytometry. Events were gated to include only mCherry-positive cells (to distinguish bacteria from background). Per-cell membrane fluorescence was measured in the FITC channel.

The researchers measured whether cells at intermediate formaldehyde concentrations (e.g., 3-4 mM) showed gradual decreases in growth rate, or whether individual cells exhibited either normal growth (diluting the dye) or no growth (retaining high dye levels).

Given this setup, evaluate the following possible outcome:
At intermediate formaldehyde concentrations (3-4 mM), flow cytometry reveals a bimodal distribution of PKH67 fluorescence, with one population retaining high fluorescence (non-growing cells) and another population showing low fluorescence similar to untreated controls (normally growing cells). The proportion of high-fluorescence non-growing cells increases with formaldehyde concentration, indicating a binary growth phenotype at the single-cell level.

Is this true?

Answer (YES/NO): YES